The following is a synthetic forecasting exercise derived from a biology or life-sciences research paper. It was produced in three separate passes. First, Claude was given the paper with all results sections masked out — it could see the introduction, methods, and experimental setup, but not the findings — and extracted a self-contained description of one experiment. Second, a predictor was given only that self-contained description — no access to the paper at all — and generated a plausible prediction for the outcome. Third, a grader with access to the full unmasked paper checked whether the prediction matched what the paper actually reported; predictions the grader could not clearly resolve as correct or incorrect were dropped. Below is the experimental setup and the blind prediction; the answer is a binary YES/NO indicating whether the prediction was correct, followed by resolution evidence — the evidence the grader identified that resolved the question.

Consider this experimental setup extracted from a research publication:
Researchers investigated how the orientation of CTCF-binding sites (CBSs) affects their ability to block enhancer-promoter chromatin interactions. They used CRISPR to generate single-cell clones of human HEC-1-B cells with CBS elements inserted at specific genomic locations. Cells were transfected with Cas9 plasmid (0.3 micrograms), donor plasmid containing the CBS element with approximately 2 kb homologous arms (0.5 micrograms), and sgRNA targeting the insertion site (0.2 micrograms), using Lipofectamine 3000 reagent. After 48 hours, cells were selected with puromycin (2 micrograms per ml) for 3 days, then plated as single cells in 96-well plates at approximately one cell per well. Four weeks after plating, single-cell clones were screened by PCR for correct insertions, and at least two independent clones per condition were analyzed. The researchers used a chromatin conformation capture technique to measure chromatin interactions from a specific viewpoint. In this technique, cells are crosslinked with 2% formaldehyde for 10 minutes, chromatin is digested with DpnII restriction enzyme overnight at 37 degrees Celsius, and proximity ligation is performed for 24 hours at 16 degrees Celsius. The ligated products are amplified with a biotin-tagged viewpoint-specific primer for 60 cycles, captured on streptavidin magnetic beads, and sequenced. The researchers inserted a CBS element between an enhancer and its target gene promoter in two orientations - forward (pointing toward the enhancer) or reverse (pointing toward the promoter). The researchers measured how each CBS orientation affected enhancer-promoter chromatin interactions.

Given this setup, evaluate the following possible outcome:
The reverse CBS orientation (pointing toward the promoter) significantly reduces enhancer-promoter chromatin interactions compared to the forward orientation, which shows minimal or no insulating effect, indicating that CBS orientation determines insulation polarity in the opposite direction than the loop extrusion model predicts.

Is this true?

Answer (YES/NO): NO